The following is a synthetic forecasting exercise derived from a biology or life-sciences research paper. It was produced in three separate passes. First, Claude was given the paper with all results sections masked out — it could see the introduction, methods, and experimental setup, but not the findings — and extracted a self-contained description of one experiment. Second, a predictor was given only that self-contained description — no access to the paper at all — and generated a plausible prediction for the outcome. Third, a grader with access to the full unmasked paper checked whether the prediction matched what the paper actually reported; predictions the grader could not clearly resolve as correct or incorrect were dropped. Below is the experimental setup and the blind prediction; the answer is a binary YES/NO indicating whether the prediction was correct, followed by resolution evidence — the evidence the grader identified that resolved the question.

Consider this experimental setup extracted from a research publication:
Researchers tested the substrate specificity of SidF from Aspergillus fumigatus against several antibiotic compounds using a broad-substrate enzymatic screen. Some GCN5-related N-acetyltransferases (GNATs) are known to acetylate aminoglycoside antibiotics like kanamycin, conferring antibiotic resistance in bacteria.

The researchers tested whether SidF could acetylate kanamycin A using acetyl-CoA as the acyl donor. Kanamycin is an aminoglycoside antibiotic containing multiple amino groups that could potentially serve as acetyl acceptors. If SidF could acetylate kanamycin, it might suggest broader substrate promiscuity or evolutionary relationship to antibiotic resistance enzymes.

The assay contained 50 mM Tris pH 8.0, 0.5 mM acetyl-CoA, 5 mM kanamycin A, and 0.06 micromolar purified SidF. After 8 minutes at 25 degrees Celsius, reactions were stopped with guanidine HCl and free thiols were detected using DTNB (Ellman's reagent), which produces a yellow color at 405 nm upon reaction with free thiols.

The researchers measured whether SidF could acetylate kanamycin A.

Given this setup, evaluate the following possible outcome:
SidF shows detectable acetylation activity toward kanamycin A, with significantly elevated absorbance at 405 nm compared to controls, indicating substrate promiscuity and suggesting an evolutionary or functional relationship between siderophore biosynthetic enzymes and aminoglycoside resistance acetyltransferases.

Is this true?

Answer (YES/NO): NO